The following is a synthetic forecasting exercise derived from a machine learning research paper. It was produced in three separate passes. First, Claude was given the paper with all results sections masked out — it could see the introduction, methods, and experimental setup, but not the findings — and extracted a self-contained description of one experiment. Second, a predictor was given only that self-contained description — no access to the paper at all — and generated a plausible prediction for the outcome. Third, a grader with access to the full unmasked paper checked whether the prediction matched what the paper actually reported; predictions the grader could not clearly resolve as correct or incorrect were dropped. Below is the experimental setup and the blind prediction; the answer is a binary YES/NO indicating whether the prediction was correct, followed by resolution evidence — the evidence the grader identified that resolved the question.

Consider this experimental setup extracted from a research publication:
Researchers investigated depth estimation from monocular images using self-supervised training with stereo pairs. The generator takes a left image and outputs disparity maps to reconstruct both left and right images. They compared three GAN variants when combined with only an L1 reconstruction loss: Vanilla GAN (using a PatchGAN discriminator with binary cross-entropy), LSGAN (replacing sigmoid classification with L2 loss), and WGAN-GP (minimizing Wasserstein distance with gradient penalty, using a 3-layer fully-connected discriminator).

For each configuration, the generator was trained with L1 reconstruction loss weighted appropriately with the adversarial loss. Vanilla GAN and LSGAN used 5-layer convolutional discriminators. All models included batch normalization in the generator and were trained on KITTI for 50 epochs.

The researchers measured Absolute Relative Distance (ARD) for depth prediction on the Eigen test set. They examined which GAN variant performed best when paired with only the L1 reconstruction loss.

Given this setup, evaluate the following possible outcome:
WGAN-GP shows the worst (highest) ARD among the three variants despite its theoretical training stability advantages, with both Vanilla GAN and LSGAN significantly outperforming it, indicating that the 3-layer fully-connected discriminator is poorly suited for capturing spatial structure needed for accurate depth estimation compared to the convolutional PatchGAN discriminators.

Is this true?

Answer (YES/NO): NO